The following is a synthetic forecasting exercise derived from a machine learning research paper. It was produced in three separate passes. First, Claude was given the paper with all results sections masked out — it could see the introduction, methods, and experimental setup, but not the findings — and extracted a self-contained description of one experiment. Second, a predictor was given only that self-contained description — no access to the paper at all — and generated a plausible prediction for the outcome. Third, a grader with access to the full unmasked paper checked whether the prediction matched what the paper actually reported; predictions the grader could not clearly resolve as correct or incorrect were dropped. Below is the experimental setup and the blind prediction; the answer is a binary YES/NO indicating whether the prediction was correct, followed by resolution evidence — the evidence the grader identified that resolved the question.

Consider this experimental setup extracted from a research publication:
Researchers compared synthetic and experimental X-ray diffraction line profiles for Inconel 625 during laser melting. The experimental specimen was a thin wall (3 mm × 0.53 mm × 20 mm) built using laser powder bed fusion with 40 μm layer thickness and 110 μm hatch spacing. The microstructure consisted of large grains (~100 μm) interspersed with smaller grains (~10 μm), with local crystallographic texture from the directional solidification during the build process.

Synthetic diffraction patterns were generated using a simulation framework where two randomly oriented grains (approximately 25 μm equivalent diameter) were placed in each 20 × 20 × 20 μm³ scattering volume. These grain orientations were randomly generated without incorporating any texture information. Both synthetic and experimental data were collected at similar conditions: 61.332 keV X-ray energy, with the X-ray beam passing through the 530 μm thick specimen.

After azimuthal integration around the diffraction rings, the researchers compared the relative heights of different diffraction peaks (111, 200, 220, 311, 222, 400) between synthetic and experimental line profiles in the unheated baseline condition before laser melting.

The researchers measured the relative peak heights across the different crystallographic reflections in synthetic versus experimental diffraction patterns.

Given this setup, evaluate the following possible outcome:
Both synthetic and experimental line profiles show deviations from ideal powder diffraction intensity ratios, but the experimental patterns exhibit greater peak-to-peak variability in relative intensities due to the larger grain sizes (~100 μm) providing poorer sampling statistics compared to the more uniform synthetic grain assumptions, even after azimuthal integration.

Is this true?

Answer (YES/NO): NO